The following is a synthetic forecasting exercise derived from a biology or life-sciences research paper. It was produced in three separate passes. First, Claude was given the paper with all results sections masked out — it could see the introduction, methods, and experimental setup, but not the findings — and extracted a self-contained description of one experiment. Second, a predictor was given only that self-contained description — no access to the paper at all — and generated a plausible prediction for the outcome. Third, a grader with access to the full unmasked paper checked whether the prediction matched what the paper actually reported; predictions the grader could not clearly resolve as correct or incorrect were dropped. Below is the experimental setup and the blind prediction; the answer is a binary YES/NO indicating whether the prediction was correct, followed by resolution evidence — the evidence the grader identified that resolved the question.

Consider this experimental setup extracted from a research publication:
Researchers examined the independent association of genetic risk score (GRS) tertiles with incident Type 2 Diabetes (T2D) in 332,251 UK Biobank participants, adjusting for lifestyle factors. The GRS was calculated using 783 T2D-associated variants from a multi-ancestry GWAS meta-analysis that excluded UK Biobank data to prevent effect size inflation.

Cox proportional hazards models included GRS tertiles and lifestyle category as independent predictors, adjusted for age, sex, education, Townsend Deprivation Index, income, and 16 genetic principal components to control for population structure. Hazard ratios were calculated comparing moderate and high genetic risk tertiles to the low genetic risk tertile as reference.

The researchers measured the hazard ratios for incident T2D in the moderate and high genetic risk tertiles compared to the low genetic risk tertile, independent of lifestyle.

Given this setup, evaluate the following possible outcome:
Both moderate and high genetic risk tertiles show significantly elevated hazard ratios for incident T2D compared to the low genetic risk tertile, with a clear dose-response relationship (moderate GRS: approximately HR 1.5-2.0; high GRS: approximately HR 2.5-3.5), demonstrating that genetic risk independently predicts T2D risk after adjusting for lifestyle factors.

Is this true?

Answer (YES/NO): YES